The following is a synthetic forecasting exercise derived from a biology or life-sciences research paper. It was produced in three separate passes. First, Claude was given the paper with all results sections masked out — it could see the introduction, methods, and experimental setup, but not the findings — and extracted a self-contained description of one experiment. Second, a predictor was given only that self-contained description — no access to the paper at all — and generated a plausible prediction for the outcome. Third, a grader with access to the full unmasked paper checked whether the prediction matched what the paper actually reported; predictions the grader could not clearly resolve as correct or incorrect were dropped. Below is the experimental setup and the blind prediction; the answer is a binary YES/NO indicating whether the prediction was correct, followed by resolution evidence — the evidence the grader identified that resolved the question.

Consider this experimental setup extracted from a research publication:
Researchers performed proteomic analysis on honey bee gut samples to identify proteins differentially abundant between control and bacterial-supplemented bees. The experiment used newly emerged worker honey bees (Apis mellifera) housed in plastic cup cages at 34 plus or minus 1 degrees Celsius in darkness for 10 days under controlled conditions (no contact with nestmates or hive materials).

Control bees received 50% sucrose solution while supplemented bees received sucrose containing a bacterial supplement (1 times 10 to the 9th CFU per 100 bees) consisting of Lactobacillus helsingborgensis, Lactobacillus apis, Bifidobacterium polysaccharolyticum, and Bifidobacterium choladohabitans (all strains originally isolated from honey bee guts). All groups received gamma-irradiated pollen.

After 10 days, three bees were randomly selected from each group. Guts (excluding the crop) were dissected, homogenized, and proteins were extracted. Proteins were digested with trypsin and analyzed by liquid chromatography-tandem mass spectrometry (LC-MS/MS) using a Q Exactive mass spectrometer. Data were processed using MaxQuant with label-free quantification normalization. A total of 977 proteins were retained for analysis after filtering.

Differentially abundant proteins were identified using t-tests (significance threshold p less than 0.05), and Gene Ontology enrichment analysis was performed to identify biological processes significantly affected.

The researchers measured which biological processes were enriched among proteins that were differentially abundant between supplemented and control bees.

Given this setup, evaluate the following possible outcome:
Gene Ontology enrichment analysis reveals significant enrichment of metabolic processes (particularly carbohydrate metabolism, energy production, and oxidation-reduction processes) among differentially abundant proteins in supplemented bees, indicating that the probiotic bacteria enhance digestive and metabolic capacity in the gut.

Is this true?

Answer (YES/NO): NO